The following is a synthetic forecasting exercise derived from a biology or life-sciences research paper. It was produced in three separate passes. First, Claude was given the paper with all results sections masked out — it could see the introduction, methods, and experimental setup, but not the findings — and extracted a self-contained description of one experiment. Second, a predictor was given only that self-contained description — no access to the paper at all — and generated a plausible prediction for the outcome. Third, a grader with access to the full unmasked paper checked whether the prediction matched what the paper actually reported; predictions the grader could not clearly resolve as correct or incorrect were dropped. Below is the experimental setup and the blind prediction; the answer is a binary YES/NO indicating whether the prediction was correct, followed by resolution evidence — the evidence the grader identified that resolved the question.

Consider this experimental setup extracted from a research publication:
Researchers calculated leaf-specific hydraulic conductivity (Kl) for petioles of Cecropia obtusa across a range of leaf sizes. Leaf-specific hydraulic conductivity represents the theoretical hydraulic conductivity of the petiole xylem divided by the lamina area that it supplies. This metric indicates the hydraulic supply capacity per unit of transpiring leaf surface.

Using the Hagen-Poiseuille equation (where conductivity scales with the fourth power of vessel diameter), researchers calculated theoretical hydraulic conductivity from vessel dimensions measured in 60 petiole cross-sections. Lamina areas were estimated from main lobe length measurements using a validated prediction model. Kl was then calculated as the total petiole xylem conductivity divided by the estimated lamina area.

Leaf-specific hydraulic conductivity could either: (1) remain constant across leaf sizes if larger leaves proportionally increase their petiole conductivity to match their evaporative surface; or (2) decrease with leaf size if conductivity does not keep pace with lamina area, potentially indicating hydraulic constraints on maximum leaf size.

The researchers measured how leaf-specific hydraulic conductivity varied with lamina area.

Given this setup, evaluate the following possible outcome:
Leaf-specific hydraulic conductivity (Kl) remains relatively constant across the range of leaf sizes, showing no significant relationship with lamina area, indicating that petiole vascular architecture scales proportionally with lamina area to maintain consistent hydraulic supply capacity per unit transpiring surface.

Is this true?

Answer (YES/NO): NO